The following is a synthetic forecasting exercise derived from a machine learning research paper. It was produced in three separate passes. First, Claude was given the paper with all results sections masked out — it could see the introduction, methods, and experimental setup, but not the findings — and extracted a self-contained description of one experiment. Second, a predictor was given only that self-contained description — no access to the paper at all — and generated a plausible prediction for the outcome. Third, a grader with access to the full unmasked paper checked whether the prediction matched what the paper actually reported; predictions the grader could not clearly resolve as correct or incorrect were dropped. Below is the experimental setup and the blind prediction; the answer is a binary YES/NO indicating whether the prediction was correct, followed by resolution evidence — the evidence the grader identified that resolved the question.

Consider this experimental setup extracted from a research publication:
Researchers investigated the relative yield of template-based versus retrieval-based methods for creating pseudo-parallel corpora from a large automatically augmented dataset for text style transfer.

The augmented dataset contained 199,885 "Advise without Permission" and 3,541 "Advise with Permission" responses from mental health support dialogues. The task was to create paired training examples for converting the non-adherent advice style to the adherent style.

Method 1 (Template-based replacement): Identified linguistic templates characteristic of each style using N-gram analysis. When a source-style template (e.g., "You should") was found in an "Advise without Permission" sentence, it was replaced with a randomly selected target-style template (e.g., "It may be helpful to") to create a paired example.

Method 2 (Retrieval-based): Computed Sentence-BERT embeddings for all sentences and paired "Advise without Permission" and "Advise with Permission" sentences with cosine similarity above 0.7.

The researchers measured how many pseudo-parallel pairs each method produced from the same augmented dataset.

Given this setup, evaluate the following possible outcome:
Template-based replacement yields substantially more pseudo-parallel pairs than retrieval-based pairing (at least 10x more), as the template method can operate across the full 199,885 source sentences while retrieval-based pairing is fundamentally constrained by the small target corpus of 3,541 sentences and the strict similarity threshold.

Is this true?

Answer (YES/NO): NO